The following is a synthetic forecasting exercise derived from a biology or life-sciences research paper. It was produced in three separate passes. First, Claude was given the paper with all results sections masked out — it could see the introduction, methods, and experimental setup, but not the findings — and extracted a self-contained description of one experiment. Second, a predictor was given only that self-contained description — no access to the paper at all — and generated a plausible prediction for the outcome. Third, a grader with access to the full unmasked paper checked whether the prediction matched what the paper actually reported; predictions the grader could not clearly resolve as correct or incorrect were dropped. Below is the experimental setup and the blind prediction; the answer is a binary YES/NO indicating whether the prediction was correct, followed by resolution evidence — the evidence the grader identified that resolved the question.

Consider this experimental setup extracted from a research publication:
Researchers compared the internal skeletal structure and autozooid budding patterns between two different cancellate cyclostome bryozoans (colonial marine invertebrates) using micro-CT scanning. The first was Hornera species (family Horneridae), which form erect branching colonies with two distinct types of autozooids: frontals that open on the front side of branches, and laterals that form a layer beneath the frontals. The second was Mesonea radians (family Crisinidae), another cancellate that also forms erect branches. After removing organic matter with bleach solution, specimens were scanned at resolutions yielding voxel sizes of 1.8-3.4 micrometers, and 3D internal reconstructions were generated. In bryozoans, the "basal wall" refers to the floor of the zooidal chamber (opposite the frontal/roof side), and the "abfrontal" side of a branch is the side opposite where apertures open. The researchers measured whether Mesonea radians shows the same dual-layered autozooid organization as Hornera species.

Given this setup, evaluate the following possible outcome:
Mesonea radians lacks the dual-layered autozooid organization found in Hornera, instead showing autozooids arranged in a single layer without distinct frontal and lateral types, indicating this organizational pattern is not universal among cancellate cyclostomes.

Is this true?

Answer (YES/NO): YES